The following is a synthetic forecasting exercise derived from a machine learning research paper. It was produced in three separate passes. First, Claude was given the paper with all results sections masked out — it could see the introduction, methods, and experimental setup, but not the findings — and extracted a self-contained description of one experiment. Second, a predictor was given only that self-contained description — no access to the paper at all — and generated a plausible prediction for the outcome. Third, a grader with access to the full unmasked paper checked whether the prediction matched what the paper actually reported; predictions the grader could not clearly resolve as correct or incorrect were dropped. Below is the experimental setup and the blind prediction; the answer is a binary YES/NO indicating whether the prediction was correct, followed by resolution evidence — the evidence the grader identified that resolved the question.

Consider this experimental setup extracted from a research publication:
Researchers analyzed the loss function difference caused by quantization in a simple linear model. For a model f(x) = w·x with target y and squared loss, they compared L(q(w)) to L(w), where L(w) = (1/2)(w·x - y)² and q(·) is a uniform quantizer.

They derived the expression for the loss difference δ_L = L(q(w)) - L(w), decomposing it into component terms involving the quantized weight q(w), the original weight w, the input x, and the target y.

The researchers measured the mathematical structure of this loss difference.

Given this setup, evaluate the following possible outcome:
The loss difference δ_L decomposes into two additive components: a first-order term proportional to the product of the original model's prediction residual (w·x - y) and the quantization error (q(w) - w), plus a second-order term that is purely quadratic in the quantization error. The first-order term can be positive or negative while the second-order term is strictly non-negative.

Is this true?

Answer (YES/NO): NO